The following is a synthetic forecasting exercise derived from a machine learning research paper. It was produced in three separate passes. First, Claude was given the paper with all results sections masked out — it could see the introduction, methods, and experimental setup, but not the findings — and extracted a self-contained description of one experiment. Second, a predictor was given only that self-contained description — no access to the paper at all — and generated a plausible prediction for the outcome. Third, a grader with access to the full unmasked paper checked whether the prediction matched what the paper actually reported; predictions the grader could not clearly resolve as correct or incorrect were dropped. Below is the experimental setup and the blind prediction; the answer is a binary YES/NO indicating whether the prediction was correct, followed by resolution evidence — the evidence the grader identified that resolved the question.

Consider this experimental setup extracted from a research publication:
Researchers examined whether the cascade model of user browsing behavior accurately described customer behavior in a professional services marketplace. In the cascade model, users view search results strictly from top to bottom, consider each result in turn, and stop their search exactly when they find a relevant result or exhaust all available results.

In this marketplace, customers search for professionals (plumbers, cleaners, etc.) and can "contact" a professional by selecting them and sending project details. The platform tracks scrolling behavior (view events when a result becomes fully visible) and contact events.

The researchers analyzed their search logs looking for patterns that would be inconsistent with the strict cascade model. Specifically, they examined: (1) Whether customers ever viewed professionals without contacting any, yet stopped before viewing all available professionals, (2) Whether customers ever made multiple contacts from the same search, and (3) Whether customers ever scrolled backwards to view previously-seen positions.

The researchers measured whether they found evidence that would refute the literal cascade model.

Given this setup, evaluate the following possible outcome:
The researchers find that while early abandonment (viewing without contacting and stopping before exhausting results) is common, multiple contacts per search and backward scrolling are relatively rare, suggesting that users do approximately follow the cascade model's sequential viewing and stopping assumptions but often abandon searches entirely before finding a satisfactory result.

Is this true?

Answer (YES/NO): NO